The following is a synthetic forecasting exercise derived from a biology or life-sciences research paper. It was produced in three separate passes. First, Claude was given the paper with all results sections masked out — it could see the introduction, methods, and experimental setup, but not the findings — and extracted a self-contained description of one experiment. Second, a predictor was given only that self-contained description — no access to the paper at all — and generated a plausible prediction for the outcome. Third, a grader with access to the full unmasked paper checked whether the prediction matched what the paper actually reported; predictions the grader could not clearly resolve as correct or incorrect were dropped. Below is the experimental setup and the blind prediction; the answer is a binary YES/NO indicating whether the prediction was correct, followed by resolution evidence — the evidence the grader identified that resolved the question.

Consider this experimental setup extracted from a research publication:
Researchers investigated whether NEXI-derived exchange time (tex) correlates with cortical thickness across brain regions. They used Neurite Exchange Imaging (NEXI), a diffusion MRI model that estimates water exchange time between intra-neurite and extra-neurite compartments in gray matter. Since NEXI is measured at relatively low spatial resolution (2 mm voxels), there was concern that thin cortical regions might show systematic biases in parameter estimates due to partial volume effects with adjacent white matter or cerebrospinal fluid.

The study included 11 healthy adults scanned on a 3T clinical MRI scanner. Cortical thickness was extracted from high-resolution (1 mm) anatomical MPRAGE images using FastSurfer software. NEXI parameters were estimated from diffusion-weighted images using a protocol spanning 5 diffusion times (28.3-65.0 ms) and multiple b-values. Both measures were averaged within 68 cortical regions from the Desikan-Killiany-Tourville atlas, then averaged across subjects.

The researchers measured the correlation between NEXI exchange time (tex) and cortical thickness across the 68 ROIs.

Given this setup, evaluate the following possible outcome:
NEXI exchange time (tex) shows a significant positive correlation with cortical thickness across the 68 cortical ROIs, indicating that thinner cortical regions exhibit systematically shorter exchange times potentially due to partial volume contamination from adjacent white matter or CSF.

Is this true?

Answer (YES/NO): NO